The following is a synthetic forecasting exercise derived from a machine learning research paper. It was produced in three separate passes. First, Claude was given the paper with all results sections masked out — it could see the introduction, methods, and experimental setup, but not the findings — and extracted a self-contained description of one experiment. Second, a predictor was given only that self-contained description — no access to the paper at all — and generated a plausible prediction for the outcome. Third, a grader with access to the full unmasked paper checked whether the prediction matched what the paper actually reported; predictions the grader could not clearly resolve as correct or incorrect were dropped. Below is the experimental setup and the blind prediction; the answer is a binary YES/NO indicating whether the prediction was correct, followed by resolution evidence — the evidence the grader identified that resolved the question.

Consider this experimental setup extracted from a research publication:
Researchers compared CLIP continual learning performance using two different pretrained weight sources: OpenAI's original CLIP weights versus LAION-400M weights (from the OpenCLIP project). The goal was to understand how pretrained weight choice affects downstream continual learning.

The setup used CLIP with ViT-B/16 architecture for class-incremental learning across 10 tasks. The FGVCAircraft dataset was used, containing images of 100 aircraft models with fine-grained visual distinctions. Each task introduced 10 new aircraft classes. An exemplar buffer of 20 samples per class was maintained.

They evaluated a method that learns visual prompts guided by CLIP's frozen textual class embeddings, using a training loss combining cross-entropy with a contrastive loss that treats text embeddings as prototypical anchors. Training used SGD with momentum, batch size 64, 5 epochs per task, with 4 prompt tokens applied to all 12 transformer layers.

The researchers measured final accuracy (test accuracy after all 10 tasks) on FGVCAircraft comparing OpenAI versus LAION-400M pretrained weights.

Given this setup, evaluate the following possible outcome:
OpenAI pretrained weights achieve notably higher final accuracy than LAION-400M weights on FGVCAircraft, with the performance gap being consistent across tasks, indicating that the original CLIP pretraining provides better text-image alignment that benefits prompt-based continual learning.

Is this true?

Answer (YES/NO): NO